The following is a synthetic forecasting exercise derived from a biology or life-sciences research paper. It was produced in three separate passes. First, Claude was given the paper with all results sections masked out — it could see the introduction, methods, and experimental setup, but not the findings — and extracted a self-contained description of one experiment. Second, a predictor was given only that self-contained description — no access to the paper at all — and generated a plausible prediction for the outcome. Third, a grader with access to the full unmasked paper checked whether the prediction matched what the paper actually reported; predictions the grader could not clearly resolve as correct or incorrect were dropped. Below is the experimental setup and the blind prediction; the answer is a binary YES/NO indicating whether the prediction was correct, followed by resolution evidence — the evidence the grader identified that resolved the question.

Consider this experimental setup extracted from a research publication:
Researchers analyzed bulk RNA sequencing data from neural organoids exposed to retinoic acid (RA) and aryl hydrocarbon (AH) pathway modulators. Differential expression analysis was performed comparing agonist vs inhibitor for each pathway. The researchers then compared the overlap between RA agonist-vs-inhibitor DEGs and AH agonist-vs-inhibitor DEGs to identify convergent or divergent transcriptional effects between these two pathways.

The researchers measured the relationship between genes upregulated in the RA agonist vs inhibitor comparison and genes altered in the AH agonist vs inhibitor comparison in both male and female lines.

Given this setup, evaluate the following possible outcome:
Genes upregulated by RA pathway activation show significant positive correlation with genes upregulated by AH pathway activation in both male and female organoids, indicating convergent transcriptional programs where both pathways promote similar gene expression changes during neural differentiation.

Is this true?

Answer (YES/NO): NO